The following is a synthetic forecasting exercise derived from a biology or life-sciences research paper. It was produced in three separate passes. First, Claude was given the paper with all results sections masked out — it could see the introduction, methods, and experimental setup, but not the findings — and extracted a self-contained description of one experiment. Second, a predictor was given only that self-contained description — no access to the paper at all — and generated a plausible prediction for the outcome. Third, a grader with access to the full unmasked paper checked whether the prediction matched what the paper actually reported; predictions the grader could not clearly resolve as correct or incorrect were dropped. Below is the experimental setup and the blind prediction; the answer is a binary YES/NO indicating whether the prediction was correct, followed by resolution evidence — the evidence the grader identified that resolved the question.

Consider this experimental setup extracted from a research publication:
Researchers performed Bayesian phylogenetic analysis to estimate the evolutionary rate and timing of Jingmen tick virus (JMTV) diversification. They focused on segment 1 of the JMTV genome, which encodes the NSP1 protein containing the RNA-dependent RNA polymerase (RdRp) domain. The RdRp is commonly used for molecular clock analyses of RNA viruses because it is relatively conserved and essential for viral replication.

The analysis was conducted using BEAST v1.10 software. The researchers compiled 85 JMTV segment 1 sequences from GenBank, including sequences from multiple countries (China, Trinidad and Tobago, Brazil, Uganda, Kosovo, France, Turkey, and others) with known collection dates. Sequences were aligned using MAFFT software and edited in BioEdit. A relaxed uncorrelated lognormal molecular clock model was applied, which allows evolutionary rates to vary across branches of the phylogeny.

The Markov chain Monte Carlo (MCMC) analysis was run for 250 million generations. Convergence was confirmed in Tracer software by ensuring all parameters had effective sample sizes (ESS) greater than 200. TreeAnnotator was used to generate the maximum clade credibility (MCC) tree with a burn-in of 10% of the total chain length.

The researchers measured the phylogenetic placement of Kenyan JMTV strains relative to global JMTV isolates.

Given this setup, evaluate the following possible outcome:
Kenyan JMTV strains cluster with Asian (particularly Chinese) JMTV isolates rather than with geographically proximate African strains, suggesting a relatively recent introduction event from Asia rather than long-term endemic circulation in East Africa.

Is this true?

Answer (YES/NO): NO